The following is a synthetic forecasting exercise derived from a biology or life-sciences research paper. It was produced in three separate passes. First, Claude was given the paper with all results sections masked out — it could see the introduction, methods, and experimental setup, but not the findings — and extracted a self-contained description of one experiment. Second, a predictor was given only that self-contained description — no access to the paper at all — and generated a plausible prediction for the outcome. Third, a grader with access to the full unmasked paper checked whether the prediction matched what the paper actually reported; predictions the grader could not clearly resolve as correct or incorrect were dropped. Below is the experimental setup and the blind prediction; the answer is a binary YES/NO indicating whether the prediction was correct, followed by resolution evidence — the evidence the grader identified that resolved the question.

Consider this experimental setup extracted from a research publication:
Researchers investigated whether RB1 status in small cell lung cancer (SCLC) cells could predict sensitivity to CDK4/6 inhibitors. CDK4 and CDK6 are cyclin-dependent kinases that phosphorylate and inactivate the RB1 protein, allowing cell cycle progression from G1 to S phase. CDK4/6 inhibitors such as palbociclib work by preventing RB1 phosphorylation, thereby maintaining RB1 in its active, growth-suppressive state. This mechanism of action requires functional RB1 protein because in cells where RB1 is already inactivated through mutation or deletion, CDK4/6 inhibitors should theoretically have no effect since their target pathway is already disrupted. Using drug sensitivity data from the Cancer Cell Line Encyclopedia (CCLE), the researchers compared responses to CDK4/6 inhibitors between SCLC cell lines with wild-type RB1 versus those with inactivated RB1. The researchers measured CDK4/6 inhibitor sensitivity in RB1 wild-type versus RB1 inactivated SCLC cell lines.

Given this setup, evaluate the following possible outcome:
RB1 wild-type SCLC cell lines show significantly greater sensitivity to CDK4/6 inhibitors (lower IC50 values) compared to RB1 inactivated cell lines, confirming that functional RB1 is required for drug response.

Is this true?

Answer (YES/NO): NO